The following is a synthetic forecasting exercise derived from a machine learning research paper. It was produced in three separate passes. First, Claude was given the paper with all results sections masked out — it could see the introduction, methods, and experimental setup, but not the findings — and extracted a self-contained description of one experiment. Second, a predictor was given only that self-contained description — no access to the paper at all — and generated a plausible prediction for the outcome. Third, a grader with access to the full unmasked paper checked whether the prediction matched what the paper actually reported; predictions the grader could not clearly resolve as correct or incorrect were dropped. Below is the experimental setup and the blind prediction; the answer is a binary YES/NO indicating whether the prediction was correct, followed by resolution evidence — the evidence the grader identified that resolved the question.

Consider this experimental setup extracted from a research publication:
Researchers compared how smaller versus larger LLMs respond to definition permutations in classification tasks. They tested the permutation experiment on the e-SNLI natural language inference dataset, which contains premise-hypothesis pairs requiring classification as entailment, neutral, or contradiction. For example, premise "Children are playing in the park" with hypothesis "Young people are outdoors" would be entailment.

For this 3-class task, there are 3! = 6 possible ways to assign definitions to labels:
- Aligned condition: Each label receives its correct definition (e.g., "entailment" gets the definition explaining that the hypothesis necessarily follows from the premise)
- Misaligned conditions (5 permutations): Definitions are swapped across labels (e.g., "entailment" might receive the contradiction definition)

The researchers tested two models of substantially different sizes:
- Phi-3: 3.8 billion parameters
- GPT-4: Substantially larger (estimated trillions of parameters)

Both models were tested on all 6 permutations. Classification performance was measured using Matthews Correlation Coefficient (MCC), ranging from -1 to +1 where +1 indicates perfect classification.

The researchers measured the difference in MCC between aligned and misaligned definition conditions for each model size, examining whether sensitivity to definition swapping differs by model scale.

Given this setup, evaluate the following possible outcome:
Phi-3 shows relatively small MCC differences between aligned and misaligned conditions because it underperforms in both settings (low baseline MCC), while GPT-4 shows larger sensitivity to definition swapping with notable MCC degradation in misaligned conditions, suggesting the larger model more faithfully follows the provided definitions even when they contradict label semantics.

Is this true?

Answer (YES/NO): YES